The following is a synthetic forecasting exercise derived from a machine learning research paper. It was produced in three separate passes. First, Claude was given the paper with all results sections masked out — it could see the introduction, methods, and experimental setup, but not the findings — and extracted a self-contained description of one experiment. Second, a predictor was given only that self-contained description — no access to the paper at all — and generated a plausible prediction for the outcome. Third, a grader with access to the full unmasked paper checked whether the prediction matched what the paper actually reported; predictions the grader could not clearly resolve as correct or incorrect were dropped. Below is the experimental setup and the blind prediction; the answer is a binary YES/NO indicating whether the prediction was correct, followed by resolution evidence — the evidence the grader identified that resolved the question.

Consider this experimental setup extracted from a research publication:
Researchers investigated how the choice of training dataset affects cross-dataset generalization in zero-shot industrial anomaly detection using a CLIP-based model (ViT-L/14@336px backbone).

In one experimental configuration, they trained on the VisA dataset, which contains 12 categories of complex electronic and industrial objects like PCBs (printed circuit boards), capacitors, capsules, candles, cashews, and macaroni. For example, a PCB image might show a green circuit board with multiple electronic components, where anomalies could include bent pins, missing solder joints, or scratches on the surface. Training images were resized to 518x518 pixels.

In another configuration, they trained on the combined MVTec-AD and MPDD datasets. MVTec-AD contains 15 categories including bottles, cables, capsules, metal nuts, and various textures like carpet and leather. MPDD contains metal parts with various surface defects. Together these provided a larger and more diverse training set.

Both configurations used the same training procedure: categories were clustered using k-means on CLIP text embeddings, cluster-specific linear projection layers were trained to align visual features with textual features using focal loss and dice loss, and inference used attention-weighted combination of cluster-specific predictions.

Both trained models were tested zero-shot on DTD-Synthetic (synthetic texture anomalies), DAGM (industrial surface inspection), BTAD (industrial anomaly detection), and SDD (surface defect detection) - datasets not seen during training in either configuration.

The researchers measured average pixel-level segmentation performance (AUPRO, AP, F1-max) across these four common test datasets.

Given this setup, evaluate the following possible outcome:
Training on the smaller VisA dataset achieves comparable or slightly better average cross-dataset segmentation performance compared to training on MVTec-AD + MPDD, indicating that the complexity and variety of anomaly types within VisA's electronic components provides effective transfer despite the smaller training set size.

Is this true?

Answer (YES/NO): NO